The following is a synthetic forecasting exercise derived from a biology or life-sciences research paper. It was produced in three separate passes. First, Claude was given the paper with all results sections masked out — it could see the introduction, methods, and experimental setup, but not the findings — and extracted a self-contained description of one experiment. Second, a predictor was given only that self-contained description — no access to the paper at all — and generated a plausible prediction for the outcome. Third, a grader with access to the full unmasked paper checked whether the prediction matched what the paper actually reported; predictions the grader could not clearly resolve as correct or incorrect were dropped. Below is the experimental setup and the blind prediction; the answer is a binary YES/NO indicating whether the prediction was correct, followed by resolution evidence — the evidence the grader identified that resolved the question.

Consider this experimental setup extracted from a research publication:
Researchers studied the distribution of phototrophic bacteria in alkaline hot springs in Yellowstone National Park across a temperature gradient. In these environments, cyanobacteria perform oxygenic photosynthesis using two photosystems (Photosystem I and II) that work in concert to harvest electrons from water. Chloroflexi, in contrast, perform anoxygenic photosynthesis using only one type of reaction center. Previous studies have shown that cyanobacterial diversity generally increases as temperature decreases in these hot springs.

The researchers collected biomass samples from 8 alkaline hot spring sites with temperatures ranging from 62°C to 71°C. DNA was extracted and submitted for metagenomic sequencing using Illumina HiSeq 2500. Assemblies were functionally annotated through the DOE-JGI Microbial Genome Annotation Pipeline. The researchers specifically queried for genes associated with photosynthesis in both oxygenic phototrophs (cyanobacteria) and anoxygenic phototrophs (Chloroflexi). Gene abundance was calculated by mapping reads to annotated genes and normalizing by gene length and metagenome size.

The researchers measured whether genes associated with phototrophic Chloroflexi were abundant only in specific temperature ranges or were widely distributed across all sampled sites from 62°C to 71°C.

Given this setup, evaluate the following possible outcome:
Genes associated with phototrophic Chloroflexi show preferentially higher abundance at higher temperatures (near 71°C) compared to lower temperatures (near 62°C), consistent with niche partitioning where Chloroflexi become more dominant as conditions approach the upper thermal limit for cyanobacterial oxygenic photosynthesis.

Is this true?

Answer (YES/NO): NO